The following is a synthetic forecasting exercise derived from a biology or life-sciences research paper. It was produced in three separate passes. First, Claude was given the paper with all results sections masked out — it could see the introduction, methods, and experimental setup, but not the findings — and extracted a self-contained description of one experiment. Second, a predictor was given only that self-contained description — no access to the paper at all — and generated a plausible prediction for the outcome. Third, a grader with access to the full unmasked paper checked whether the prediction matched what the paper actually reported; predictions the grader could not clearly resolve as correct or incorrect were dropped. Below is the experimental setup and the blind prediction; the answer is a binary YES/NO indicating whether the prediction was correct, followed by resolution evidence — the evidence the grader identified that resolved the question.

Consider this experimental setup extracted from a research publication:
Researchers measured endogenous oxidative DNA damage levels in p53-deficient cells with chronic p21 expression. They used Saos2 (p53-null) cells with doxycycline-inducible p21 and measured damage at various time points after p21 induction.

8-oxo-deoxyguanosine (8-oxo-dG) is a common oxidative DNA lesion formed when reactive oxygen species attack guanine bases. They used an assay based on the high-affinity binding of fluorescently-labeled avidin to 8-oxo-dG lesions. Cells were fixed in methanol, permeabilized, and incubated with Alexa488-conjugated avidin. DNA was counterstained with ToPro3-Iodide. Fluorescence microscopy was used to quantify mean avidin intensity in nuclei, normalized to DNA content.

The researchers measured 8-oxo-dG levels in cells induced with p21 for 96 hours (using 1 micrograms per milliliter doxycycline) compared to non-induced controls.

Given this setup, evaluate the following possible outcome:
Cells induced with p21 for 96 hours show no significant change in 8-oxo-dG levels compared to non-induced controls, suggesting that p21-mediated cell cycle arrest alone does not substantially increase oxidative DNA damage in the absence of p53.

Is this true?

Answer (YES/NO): NO